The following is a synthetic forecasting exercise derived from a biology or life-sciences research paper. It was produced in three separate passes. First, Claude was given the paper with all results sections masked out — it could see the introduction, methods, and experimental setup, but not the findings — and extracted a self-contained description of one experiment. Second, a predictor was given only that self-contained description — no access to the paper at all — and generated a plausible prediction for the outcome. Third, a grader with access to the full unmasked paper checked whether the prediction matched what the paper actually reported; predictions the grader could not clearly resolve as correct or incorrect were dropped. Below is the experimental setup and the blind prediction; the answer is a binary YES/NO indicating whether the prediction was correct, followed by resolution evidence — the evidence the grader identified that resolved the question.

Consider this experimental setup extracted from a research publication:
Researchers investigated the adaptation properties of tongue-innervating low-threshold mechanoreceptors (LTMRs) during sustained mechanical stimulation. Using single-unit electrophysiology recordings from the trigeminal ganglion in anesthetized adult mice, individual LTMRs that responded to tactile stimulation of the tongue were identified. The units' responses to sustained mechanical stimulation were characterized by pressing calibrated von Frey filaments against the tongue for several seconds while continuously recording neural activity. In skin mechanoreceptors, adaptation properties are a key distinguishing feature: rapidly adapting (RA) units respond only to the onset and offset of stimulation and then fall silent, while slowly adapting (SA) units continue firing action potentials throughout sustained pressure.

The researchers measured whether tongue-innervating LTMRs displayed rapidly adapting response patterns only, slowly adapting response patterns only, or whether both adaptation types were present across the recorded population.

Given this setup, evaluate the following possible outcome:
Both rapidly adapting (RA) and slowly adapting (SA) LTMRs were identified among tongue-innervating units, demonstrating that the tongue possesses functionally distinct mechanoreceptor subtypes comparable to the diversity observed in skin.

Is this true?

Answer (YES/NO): NO